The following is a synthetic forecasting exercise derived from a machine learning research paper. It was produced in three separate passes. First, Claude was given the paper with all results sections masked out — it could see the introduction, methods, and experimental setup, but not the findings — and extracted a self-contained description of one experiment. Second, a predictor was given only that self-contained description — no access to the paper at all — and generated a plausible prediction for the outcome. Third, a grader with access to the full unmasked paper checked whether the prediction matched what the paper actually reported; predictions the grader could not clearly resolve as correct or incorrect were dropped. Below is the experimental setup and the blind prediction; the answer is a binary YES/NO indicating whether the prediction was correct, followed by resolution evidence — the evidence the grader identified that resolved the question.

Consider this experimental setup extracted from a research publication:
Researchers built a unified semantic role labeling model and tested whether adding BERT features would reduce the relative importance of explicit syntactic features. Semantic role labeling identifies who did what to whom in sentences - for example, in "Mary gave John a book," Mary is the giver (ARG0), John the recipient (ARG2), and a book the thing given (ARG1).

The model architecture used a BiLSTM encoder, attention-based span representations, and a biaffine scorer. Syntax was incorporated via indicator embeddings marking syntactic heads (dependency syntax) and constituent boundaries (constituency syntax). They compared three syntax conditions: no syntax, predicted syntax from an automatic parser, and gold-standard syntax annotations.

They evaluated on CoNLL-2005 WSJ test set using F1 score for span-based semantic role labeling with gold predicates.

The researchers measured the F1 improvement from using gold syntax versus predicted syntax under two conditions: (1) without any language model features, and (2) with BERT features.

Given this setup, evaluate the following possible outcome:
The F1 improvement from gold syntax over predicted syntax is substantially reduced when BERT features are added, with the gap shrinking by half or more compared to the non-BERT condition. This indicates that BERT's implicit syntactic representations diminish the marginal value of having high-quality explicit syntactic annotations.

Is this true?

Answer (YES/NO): NO